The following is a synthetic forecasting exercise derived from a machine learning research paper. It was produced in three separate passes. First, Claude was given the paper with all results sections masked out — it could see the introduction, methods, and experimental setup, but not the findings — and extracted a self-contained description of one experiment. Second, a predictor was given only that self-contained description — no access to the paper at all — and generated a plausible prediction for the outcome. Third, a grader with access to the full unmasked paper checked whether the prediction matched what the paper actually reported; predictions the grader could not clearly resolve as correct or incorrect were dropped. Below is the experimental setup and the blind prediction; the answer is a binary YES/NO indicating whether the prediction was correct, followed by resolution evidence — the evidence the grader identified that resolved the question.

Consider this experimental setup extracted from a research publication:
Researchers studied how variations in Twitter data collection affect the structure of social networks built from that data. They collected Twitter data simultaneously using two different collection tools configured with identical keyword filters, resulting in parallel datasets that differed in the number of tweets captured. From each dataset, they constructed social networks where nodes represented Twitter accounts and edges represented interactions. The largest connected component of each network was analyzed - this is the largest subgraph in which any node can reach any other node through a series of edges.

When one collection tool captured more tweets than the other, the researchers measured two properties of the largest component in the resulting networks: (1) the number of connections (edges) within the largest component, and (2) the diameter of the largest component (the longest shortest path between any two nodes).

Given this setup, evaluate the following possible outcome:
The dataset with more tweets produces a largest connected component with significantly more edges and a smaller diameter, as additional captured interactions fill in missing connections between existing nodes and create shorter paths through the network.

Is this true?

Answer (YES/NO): NO